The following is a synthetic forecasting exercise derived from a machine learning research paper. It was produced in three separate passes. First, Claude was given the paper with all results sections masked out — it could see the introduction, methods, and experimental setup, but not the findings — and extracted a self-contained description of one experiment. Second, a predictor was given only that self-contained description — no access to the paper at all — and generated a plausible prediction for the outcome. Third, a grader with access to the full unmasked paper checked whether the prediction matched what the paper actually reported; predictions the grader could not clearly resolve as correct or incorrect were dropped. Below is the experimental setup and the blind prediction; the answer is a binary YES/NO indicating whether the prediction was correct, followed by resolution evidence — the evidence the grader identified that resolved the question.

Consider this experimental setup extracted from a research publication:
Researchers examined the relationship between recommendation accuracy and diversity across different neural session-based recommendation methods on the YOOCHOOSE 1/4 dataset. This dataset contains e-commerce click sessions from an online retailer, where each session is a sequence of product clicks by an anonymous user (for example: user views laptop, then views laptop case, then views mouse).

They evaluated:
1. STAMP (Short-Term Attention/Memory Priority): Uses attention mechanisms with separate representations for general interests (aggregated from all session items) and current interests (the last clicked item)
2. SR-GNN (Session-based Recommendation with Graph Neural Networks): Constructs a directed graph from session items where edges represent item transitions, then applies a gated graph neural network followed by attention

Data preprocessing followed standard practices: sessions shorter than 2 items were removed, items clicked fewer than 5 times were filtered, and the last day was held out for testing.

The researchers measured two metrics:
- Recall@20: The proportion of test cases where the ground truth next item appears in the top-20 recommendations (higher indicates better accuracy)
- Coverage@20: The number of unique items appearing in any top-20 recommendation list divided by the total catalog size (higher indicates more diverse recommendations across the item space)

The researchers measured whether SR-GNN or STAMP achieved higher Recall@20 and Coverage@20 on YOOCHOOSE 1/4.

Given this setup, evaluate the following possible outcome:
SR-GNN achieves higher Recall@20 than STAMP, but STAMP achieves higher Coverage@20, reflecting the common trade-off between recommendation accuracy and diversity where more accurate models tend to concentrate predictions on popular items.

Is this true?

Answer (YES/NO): YES